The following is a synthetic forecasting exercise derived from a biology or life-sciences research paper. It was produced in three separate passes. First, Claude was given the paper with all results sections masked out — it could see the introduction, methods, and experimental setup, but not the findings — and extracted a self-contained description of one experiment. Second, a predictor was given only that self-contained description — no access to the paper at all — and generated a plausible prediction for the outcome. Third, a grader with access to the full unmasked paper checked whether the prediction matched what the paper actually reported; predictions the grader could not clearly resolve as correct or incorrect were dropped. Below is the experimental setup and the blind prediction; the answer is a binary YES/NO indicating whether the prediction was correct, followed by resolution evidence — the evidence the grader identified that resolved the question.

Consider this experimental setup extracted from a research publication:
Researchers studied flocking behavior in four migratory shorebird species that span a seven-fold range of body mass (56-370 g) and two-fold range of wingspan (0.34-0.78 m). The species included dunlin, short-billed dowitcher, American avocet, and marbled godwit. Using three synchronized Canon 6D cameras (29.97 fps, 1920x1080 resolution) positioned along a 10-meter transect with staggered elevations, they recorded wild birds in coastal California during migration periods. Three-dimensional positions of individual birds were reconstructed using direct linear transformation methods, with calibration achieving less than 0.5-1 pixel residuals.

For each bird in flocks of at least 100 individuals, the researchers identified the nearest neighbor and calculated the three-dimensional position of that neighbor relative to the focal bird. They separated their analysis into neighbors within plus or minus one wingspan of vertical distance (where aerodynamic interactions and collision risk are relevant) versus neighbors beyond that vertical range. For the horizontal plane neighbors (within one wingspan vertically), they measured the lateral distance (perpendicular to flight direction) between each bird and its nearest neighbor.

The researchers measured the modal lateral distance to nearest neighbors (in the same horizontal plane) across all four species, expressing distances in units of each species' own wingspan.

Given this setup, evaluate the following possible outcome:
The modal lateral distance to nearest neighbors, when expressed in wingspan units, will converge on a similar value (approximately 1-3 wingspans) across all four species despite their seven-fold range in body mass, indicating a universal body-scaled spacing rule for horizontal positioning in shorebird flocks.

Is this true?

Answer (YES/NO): YES